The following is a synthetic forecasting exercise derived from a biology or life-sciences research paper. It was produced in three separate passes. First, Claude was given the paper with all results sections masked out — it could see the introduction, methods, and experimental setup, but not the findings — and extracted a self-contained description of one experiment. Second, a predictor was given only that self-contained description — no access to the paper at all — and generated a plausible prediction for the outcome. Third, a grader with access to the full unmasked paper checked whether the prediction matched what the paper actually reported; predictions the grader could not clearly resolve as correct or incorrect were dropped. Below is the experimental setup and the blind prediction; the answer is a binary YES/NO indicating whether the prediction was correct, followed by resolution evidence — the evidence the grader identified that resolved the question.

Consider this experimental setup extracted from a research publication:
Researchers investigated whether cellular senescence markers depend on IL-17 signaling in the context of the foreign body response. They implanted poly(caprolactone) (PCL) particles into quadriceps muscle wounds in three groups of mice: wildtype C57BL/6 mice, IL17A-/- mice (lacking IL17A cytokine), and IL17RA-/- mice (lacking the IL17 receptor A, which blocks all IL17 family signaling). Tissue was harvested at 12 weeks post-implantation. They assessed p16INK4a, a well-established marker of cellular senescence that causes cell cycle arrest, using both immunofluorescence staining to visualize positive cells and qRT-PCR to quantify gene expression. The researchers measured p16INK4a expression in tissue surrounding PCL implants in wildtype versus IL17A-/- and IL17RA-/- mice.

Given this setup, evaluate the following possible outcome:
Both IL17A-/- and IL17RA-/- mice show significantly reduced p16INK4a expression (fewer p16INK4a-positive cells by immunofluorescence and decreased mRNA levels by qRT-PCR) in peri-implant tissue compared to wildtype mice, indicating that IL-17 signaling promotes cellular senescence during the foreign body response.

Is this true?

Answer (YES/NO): YES